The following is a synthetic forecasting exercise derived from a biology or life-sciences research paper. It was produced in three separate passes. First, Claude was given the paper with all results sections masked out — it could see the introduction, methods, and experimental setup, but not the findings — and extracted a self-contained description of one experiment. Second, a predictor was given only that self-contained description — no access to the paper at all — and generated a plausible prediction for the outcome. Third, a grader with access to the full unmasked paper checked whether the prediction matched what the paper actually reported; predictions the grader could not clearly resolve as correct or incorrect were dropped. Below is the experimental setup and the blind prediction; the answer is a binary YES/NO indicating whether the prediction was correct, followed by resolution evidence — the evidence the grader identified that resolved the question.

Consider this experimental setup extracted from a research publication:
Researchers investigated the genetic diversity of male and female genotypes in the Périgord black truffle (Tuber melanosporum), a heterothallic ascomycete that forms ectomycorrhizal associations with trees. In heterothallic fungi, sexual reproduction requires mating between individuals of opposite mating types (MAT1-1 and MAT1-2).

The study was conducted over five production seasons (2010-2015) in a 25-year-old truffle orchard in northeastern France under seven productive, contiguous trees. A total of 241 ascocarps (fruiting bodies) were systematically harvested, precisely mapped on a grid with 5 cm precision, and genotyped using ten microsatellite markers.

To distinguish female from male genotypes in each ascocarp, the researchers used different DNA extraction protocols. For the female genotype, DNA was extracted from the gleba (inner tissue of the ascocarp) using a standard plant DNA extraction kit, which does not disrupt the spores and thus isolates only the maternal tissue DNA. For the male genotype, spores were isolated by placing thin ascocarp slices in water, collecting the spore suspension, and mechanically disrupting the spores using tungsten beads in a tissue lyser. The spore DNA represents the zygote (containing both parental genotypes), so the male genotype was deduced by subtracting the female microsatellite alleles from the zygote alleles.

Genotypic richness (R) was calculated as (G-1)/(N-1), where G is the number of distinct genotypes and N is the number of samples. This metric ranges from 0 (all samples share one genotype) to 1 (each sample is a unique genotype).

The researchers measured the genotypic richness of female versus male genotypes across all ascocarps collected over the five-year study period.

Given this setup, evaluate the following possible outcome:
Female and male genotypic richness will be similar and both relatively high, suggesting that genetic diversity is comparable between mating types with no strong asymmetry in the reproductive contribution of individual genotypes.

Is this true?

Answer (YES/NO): NO